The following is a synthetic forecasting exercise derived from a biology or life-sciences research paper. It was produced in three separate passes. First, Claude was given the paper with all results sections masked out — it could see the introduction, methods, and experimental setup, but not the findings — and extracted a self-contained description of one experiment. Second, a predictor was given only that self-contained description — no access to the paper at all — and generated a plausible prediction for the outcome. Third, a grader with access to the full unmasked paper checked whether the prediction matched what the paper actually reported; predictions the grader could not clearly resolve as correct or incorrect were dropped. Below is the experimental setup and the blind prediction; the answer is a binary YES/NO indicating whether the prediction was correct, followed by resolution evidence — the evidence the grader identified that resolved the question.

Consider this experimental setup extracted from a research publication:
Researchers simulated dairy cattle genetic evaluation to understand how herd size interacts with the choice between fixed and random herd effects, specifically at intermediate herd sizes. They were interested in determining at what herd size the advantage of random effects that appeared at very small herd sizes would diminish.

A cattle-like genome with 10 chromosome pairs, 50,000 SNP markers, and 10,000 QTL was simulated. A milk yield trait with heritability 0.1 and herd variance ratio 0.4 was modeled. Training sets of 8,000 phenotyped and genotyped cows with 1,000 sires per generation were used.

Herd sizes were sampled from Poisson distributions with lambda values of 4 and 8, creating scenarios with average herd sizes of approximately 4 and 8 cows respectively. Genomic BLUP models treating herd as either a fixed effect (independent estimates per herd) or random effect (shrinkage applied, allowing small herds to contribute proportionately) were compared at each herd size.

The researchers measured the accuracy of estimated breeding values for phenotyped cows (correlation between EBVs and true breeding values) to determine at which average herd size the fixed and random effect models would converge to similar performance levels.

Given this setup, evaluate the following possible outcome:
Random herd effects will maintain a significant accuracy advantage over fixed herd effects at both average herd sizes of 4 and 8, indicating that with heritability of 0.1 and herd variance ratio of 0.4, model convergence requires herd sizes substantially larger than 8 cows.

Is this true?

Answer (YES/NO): NO